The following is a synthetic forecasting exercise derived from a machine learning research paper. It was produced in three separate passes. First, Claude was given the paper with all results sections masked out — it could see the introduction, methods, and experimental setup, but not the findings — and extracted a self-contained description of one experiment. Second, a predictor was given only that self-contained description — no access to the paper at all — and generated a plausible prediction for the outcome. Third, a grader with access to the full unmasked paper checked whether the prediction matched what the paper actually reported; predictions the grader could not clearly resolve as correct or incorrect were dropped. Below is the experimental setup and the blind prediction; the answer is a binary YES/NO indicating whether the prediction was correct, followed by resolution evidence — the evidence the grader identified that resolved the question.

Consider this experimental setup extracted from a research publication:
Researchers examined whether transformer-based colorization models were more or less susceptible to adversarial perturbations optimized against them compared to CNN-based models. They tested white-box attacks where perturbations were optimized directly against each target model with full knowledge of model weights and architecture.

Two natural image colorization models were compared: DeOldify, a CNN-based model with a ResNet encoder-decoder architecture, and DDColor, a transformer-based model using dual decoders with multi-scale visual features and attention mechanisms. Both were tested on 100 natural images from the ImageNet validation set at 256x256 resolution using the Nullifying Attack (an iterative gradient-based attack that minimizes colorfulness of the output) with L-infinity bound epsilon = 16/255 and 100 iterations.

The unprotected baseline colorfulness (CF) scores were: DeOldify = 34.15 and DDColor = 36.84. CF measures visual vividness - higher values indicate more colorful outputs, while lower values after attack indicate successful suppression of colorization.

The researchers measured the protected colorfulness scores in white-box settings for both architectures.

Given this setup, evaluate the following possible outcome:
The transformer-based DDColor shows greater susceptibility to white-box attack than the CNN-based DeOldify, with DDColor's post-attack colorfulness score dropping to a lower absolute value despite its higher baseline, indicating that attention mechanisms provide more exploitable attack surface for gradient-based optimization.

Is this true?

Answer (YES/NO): YES